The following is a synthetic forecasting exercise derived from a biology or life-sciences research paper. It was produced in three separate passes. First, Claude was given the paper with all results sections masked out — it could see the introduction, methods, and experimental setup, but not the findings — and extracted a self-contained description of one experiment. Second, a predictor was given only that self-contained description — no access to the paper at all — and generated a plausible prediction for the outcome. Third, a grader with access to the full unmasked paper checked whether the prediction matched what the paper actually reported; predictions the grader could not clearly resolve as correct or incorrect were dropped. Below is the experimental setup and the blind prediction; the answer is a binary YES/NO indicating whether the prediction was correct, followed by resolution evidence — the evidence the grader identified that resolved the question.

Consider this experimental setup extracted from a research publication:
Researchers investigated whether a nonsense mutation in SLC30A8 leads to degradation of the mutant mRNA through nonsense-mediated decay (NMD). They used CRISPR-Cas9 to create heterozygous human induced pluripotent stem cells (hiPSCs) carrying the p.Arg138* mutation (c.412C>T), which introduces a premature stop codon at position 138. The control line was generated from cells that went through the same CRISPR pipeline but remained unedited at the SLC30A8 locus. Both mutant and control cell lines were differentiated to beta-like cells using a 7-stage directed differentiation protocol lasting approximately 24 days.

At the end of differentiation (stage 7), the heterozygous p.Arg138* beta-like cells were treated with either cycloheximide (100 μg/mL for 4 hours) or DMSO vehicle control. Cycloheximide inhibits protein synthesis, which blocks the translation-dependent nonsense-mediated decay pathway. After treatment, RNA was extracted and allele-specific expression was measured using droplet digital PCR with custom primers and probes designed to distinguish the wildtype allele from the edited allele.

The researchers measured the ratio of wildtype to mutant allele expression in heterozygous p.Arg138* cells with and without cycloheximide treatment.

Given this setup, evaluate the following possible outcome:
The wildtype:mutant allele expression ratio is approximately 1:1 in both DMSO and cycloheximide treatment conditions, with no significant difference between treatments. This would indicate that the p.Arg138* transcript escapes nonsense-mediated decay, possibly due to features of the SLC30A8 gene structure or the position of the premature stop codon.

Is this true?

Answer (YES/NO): NO